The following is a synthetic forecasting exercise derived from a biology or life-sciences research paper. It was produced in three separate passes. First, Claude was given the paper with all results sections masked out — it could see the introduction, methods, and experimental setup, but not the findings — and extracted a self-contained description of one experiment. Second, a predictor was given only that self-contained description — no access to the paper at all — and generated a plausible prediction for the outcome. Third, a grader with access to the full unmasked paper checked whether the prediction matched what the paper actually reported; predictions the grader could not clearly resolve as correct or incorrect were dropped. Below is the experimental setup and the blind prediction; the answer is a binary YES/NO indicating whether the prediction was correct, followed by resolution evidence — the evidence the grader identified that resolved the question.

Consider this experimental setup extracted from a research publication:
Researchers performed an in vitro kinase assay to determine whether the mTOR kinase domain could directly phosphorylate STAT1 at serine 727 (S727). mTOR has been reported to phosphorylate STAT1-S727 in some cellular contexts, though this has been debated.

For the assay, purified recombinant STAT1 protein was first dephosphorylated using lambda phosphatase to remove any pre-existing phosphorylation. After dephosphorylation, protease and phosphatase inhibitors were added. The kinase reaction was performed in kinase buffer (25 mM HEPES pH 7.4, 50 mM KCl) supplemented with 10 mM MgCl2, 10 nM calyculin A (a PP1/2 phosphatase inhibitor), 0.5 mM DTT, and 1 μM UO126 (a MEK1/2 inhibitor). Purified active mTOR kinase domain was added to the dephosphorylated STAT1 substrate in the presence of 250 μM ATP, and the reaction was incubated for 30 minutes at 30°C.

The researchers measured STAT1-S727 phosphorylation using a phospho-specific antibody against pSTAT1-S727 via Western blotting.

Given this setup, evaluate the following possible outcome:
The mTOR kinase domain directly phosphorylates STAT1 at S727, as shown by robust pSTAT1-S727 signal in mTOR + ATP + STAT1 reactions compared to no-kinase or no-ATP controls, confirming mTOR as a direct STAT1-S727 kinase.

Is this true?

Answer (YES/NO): YES